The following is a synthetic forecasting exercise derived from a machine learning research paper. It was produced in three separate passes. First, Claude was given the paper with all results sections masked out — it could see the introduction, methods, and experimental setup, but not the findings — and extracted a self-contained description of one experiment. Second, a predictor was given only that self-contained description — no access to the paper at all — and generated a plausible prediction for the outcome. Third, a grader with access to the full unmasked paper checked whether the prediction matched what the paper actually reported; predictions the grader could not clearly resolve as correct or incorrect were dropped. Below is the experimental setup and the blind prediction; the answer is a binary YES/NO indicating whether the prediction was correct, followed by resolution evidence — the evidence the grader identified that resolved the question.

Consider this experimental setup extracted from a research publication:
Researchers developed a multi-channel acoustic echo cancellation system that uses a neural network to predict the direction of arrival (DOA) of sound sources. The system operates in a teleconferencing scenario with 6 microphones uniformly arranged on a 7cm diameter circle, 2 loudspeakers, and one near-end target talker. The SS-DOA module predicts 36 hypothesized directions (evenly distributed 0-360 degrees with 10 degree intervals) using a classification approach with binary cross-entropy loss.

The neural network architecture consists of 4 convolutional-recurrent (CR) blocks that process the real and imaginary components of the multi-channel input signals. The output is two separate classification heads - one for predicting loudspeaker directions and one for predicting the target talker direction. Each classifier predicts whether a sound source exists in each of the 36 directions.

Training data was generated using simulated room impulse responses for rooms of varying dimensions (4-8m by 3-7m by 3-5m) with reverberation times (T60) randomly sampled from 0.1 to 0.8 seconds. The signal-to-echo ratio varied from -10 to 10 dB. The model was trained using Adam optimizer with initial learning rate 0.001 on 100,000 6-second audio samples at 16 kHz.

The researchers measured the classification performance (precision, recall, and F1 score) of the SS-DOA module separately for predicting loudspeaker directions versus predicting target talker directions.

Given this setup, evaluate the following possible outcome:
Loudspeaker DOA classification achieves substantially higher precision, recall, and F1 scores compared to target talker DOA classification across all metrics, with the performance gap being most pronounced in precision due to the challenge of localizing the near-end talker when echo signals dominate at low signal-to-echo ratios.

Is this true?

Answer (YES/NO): NO